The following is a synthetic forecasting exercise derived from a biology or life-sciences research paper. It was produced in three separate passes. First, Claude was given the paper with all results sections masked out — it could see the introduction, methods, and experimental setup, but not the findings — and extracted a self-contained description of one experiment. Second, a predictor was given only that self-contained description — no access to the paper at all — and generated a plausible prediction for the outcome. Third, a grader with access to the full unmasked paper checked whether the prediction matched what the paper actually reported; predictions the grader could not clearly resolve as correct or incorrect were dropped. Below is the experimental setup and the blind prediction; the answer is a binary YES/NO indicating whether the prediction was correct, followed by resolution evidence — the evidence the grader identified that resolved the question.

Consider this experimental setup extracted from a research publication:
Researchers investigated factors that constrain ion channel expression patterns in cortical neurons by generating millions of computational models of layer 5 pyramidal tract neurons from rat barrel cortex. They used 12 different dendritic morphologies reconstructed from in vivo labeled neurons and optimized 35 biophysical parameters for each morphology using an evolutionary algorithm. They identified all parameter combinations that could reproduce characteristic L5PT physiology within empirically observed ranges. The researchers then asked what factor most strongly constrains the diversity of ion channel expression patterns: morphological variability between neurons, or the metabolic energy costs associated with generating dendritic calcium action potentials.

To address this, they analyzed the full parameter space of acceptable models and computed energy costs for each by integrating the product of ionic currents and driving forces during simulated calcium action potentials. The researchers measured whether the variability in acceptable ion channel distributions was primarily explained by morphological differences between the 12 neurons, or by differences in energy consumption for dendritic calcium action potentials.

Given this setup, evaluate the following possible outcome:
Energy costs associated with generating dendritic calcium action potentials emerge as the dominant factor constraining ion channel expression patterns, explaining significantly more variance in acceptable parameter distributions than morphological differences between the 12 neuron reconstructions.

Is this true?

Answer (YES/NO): YES